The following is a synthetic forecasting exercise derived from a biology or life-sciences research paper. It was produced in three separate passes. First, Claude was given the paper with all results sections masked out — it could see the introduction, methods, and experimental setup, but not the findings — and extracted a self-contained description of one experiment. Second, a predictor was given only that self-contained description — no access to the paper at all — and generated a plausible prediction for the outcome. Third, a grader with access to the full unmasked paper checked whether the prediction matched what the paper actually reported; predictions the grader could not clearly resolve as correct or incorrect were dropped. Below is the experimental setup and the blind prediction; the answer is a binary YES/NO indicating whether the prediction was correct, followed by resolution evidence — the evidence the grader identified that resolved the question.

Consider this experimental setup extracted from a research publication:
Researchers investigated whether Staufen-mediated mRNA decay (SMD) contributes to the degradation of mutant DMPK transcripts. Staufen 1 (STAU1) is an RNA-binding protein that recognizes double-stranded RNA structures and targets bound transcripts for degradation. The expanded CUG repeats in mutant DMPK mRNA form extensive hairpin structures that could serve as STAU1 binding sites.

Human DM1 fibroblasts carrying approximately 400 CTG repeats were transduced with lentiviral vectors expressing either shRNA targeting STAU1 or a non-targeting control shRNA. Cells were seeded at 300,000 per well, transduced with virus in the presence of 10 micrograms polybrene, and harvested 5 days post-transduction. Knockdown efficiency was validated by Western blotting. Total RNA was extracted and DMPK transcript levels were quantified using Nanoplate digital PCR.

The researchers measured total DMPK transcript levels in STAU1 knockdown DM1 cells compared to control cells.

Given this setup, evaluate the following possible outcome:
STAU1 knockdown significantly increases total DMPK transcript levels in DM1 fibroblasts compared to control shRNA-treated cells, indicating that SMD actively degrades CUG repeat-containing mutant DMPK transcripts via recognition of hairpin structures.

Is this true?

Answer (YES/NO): YES